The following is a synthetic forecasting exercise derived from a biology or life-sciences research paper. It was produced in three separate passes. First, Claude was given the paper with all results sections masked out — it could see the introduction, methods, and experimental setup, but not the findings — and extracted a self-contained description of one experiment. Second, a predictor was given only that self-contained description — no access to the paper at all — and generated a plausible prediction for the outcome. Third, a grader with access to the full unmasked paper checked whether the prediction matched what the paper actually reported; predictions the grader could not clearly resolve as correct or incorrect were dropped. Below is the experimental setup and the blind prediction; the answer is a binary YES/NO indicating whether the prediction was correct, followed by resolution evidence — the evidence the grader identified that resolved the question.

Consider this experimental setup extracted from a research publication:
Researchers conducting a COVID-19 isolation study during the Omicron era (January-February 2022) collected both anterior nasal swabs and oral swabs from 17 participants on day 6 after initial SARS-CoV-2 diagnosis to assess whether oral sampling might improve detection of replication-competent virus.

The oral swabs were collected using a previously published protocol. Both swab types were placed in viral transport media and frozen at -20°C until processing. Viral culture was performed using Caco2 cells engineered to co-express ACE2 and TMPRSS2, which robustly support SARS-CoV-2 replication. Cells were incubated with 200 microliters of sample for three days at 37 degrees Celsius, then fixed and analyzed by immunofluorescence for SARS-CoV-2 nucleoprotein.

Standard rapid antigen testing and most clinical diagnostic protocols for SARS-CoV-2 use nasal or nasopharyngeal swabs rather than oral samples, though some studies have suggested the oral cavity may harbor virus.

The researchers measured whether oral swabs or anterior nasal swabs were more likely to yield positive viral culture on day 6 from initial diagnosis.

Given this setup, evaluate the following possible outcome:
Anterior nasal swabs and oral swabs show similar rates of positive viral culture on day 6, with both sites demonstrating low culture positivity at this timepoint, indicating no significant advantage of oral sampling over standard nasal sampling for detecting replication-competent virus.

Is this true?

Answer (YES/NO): NO